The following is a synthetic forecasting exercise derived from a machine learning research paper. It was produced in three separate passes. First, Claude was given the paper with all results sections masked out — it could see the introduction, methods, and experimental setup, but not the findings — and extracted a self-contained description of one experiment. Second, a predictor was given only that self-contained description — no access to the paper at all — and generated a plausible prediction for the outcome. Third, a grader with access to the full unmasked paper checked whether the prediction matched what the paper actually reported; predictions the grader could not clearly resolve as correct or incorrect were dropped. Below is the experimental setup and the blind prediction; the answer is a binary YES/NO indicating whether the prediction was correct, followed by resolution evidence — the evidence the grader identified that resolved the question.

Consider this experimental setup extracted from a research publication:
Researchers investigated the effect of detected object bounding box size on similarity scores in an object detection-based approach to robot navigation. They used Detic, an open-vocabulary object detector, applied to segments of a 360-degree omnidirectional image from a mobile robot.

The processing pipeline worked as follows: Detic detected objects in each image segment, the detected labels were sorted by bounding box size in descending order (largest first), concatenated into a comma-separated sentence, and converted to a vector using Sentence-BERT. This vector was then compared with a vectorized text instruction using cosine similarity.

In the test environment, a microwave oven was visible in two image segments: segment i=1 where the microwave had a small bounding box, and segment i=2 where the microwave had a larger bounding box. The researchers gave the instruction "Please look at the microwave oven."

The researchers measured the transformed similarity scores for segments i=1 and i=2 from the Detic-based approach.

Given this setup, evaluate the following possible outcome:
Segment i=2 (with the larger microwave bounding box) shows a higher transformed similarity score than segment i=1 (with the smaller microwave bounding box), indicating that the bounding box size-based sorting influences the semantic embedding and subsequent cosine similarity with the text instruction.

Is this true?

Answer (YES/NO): YES